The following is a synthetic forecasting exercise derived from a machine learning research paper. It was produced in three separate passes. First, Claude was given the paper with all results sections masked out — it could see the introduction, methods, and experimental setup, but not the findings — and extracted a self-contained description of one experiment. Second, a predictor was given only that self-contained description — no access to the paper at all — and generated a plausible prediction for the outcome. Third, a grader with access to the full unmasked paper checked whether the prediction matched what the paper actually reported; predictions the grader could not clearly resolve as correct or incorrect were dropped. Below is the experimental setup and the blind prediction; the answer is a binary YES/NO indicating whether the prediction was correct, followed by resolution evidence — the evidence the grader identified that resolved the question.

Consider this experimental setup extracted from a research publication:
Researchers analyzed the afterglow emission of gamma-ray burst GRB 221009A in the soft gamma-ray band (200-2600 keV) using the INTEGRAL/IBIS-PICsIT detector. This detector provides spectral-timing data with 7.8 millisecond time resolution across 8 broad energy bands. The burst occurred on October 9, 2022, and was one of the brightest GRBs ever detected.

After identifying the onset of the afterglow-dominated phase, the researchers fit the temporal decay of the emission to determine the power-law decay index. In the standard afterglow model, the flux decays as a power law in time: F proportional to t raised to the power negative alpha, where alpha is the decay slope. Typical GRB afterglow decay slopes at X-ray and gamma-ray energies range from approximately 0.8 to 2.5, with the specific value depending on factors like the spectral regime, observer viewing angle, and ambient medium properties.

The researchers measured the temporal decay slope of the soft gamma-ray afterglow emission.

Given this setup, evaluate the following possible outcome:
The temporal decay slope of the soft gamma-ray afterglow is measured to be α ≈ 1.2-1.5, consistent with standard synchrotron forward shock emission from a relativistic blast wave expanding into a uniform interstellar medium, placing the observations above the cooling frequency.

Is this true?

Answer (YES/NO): NO